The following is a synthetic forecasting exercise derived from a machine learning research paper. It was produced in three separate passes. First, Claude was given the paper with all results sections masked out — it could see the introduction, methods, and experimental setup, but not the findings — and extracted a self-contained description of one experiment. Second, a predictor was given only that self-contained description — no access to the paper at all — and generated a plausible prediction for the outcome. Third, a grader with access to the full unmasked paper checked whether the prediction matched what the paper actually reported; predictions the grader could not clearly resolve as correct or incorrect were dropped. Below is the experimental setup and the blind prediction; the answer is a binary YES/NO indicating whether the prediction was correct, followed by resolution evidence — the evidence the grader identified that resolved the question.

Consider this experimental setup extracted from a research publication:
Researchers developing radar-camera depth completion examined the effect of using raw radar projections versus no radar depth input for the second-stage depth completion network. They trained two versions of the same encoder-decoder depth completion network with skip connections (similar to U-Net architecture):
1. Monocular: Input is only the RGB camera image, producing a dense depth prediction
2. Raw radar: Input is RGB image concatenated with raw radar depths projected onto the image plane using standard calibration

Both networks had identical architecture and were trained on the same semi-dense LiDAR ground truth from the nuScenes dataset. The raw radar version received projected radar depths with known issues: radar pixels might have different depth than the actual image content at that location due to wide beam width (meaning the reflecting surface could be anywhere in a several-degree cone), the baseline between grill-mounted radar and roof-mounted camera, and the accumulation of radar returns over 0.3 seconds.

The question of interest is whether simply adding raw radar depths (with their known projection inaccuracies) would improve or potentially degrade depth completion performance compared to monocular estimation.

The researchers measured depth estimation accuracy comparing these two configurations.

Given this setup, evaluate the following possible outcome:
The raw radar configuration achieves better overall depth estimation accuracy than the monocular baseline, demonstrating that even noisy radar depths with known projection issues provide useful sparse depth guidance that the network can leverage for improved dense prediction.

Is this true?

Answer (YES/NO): YES